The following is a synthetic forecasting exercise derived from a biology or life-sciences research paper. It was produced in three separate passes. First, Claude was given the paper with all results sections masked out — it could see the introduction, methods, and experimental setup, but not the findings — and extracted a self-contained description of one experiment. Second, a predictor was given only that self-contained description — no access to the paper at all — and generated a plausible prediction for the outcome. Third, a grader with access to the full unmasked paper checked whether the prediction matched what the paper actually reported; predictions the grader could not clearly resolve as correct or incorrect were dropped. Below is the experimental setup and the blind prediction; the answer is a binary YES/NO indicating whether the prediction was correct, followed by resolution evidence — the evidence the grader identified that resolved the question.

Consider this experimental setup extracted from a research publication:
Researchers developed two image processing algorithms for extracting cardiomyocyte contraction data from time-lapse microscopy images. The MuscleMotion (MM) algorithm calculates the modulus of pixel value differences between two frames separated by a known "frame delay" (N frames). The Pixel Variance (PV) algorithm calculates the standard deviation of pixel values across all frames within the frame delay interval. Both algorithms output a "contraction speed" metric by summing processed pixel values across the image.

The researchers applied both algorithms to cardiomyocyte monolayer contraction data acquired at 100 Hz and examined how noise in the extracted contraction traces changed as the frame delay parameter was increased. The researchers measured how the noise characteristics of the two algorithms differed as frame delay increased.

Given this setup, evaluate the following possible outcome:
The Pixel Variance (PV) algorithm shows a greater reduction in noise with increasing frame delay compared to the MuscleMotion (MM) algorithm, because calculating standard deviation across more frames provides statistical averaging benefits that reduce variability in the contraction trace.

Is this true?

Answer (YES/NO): YES